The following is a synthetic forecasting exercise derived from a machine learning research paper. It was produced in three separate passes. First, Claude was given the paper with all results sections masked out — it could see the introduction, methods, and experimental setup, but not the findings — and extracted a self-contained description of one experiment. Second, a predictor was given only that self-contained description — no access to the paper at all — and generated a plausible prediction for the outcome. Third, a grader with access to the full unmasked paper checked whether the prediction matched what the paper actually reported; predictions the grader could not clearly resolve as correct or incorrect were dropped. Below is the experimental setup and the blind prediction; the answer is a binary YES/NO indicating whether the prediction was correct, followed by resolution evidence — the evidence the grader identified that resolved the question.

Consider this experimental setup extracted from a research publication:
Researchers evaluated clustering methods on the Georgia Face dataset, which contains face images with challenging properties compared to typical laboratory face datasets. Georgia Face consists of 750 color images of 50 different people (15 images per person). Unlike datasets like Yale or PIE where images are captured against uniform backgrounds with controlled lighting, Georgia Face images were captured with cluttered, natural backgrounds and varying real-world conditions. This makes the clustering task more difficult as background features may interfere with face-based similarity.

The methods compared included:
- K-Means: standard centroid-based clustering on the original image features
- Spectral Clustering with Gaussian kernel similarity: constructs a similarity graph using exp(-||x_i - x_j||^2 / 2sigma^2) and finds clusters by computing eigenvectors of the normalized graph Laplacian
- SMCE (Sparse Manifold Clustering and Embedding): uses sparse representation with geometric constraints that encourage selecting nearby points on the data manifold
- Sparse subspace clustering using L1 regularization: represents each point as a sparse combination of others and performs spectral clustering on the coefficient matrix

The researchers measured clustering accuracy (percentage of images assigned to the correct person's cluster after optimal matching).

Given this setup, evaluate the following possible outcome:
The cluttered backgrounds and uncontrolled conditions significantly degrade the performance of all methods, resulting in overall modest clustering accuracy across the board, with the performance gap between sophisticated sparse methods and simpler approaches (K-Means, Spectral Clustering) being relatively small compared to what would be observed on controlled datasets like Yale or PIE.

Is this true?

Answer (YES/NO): NO